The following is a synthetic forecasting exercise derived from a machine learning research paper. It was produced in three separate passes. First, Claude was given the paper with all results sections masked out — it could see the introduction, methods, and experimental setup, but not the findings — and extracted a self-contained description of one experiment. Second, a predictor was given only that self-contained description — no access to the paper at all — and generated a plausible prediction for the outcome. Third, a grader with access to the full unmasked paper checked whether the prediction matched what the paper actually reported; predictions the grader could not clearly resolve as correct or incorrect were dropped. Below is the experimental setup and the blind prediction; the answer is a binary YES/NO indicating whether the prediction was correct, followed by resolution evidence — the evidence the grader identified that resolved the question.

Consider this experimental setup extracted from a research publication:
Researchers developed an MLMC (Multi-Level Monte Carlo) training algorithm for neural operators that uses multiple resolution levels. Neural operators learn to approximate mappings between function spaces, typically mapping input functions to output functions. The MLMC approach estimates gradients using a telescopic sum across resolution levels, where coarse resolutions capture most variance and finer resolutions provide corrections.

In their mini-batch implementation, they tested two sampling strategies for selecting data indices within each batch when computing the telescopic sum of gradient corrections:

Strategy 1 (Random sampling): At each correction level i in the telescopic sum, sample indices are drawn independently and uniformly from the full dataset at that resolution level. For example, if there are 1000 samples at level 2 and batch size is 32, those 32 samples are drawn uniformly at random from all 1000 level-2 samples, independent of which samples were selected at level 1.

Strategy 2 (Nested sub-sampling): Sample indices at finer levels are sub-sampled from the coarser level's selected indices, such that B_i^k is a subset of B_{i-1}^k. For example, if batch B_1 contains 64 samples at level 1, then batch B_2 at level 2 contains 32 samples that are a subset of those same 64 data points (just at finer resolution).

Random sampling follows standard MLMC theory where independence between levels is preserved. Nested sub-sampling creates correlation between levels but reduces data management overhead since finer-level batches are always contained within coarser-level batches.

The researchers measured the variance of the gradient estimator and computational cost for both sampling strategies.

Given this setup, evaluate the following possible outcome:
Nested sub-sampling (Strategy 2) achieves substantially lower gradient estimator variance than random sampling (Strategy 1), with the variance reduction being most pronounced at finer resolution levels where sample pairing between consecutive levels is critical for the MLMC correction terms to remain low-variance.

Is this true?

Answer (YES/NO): NO